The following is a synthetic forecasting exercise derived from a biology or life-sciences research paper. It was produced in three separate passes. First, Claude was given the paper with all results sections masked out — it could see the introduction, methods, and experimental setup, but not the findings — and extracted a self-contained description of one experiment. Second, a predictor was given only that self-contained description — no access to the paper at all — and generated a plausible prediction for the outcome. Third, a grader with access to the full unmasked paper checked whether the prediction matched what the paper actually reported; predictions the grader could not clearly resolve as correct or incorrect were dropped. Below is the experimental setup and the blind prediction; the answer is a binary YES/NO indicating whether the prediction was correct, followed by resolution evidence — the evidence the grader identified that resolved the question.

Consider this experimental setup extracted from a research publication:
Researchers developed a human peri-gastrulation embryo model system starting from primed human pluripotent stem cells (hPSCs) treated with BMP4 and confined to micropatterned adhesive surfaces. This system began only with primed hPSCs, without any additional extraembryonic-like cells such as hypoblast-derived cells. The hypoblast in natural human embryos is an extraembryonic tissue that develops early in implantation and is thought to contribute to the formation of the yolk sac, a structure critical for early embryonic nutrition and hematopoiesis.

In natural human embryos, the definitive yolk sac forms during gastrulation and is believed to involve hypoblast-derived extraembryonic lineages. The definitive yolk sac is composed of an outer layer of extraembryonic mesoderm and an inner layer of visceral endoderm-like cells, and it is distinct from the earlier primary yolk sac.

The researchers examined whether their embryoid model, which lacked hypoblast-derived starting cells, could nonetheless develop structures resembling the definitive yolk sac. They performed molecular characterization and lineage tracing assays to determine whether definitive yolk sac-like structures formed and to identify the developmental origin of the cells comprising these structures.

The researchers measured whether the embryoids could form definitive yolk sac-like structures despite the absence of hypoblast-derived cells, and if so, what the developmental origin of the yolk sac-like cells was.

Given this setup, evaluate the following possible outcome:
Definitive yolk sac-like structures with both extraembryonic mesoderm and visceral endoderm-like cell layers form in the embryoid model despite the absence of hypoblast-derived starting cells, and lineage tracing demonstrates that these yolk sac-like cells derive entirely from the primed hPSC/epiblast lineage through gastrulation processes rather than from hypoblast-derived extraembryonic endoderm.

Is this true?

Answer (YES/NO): YES